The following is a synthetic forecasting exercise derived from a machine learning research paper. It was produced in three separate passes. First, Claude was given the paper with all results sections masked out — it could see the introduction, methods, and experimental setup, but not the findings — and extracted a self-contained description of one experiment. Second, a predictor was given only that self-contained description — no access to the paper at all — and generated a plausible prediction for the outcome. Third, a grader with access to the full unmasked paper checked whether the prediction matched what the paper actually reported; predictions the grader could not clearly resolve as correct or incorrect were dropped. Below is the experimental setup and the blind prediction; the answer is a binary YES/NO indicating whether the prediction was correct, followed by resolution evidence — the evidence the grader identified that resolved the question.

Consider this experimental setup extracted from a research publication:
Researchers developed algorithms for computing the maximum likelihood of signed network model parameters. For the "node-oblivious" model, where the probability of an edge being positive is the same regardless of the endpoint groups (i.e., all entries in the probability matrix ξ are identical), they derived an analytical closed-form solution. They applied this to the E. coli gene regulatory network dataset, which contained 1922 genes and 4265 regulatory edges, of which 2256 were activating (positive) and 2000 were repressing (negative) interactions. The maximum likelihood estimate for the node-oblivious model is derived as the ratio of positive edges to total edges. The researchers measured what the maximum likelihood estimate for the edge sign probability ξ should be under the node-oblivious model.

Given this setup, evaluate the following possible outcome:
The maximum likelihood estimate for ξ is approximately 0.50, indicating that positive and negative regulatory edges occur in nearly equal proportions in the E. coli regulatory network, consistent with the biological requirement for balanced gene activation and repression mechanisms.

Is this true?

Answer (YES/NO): NO